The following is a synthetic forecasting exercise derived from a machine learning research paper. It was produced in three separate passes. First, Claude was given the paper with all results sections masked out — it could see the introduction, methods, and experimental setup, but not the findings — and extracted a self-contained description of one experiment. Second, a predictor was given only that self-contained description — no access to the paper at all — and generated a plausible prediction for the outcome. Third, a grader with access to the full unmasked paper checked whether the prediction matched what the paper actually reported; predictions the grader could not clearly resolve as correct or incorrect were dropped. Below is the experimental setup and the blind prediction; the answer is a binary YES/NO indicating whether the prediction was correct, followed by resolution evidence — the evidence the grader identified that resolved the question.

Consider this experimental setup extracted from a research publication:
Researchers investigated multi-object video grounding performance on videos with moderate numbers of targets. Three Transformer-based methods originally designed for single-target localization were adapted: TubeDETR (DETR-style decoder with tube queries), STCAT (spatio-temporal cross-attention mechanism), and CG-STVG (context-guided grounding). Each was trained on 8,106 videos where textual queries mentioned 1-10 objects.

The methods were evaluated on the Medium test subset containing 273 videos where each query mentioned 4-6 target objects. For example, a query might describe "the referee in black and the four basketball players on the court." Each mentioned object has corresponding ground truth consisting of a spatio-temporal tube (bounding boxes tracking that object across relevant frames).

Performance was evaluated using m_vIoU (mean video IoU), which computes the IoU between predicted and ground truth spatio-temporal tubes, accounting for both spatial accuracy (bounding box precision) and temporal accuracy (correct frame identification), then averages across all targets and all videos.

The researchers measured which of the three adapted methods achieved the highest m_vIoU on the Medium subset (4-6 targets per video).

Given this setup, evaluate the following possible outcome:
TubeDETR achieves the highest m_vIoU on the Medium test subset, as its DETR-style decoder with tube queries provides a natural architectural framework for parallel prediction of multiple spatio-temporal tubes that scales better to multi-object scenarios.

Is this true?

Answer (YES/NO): NO